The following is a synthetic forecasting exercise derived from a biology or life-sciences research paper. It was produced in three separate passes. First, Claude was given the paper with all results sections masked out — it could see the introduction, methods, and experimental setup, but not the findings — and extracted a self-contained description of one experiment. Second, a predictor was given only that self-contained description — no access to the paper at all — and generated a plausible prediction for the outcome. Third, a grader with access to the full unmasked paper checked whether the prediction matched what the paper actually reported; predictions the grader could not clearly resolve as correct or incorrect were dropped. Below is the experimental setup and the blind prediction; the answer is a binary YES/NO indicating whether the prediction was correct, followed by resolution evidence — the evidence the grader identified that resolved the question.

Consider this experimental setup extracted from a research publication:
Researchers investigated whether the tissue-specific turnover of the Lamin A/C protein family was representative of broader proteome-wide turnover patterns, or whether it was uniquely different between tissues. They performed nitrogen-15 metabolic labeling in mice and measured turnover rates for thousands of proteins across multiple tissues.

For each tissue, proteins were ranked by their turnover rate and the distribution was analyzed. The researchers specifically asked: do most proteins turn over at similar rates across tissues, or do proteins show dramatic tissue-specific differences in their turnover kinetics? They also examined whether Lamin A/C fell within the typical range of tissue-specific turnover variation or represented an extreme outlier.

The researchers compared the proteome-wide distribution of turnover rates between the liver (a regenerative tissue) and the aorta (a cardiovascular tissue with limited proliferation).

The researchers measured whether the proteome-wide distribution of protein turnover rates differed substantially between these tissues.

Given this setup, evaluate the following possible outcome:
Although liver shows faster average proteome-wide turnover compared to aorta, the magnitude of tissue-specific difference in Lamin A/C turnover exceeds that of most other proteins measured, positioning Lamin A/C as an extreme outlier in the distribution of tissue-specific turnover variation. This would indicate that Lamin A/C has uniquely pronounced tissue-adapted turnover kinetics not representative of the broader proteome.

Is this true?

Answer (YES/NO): YES